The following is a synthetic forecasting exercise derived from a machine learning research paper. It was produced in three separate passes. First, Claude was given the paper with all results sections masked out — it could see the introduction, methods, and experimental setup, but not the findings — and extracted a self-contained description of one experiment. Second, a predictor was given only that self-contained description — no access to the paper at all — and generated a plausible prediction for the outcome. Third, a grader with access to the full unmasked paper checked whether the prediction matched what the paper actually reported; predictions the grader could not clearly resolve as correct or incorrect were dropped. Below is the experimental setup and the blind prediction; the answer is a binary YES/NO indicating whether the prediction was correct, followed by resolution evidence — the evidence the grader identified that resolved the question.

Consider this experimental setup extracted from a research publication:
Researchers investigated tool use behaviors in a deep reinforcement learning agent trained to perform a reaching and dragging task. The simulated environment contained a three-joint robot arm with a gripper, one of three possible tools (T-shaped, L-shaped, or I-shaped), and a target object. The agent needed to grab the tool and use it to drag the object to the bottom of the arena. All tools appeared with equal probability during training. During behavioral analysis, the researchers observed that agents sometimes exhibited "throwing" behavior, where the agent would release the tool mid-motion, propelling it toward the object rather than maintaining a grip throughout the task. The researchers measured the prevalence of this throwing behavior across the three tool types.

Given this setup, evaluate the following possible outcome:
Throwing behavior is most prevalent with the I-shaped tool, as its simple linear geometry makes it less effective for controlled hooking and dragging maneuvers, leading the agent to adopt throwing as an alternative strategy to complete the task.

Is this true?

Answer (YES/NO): YES